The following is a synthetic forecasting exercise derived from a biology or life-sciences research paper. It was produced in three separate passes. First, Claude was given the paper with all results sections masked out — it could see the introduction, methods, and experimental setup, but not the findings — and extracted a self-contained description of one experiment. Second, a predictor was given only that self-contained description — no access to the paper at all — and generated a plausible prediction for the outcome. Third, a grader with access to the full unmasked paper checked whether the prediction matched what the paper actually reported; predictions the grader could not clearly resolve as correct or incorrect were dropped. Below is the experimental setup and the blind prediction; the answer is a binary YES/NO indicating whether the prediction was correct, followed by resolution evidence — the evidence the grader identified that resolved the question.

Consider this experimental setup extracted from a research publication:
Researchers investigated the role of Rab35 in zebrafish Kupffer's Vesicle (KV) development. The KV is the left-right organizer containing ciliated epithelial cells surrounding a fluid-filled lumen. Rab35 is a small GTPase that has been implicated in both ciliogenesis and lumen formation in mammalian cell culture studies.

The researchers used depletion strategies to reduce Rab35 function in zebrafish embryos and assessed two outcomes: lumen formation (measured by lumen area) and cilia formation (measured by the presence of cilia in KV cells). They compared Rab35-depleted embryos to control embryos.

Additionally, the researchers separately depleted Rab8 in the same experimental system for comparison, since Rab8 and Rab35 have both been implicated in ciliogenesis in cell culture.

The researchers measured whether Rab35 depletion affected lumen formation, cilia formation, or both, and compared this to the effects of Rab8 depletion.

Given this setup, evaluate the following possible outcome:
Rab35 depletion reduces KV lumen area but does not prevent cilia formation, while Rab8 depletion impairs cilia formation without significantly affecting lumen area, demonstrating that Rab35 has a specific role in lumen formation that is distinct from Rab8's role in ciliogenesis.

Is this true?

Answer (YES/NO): NO